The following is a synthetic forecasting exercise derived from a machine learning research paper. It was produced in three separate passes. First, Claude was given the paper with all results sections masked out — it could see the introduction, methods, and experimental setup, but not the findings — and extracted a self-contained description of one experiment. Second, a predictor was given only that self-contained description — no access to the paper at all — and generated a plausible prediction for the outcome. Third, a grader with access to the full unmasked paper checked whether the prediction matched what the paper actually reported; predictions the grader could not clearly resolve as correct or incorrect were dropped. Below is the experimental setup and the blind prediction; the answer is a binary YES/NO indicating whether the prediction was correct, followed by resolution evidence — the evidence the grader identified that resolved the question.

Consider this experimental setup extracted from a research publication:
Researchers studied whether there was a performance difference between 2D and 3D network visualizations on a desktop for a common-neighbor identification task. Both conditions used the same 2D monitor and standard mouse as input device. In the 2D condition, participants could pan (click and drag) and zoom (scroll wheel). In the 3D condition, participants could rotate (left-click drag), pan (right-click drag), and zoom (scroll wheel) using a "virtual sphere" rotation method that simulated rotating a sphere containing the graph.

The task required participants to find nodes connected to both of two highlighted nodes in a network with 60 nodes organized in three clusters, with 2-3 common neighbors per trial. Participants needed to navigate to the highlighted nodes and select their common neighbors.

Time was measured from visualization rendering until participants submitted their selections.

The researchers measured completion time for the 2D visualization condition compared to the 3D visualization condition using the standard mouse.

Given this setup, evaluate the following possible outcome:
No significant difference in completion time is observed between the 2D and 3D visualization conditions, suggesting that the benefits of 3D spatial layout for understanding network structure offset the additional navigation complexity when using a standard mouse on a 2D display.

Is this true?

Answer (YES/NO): YES